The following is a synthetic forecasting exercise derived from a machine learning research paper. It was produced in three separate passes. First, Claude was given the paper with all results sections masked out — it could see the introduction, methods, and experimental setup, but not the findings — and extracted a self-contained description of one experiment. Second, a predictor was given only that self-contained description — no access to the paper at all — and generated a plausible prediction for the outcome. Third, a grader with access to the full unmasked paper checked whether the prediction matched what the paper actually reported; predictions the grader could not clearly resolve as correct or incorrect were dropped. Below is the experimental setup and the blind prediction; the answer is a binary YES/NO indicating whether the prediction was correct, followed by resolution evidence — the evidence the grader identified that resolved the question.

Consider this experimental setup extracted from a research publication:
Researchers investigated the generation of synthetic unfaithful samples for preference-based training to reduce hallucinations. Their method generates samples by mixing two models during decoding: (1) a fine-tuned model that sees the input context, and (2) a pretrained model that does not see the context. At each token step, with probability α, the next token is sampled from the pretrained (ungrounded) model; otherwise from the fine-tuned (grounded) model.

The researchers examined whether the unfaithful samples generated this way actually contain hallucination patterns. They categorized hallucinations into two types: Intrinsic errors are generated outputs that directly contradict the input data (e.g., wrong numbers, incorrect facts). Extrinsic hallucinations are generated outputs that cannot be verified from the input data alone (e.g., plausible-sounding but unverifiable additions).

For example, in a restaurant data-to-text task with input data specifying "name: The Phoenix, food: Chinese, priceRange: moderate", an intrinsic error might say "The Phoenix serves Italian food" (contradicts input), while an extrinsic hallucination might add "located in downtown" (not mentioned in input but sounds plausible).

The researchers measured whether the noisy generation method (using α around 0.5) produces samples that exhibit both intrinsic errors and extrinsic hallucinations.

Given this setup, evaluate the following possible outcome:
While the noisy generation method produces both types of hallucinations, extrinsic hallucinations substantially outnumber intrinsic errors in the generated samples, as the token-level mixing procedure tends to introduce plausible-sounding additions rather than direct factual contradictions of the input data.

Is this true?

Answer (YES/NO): NO